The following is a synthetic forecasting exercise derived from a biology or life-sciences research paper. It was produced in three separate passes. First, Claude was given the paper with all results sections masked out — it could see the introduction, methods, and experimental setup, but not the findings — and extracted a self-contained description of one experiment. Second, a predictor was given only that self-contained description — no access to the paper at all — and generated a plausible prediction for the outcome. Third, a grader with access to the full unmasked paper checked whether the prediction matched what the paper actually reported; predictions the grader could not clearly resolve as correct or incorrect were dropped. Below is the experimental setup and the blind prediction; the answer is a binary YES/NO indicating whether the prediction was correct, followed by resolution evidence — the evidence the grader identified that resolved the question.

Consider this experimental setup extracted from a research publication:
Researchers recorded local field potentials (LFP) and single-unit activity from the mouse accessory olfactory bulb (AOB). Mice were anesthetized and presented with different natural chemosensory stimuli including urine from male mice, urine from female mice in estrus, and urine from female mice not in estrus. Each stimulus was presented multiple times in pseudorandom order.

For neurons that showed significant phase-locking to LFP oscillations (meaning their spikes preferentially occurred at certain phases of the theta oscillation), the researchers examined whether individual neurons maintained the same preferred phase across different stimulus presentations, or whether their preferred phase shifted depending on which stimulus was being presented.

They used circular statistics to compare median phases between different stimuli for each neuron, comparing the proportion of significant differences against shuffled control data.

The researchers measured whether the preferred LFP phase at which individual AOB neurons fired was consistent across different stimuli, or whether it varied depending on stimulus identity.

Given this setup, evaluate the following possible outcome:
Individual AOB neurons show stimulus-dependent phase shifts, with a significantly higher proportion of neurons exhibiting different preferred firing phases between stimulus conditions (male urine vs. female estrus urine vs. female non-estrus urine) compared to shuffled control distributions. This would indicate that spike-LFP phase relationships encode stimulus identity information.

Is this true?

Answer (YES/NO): YES